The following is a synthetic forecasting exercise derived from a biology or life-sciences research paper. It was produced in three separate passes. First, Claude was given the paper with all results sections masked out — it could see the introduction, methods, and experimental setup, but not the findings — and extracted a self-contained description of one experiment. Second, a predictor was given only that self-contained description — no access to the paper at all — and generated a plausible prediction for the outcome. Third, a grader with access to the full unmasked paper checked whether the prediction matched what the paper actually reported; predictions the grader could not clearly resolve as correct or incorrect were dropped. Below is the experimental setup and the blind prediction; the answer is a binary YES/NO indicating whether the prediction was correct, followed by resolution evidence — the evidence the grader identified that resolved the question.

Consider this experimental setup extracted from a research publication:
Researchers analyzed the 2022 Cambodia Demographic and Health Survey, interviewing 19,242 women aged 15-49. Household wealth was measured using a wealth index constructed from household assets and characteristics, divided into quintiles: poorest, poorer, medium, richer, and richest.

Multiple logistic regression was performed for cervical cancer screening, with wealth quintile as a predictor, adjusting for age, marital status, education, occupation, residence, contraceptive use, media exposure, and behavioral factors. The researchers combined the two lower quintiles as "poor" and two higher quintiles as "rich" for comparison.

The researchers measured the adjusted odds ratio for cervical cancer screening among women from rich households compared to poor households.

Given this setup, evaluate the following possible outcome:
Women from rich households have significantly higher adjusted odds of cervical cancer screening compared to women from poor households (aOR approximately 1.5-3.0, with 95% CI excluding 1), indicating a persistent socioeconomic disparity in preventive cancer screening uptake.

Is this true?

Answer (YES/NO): YES